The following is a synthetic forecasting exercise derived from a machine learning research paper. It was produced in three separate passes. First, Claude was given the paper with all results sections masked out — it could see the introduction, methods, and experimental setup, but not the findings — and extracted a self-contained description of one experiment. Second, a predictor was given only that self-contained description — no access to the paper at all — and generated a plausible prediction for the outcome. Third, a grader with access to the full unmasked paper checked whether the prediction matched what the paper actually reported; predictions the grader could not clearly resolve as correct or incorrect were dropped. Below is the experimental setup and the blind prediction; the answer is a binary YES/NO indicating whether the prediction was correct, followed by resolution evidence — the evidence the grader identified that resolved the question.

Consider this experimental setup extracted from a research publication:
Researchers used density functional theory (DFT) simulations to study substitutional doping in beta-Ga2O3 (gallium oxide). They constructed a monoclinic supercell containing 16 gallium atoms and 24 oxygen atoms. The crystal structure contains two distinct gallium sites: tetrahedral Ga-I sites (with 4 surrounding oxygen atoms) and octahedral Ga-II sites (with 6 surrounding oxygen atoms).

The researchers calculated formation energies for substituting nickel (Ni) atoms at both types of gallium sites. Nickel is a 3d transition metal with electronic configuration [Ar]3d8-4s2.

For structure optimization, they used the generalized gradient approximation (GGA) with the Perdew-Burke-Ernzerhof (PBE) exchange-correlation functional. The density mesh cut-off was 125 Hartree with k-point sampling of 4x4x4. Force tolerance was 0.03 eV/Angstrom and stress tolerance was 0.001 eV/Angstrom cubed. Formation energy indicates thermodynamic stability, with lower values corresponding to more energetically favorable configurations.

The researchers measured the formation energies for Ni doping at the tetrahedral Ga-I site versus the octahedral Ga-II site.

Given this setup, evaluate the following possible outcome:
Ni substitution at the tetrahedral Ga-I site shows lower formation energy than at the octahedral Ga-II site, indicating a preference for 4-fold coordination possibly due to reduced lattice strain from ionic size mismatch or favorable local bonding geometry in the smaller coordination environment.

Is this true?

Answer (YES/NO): NO